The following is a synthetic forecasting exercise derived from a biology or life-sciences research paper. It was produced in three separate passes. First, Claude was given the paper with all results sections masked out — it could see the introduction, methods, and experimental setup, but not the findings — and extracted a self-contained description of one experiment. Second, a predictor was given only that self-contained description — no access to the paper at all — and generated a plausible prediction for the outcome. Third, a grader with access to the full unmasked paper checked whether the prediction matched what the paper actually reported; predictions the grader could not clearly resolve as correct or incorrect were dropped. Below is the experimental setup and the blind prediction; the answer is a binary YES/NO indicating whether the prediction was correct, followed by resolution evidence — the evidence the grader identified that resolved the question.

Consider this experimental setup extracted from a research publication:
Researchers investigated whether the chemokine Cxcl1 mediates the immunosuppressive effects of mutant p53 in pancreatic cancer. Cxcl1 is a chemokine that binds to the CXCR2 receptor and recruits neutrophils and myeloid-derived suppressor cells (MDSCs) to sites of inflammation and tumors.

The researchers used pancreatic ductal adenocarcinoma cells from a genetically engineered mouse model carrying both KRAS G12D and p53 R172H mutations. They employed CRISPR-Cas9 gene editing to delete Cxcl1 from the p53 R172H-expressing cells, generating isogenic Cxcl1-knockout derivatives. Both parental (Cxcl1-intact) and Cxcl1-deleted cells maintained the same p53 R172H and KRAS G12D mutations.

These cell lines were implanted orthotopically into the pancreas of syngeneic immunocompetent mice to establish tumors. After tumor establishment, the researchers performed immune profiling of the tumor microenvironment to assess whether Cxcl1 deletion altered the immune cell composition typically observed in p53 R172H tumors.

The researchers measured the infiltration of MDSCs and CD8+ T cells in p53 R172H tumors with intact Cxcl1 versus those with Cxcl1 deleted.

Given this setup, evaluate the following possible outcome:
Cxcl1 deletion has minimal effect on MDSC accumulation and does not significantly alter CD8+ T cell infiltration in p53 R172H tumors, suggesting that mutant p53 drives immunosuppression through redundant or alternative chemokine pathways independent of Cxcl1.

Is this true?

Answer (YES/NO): NO